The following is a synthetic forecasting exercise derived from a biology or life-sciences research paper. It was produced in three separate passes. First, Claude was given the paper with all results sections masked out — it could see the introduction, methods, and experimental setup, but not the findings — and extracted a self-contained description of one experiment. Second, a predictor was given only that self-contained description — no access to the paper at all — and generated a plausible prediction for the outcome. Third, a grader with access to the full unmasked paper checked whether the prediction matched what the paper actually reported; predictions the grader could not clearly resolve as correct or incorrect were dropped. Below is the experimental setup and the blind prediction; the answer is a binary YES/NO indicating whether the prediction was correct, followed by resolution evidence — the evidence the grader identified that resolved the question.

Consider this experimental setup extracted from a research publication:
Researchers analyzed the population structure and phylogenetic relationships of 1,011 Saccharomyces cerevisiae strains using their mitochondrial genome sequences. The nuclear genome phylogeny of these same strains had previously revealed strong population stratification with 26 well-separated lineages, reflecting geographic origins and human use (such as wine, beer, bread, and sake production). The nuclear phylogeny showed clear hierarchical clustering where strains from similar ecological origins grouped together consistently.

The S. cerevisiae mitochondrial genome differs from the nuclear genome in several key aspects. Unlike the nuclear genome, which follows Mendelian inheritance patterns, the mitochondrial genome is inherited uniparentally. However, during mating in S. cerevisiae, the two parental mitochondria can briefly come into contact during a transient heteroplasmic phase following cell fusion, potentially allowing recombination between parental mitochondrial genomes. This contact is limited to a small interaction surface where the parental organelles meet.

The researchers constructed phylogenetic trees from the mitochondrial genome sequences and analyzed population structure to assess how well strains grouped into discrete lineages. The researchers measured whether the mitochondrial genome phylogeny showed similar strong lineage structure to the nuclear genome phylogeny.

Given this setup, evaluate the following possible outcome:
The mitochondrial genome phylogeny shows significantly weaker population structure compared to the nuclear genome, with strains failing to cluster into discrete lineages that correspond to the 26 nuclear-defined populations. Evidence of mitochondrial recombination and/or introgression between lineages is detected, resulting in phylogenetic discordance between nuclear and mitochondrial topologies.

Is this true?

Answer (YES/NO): YES